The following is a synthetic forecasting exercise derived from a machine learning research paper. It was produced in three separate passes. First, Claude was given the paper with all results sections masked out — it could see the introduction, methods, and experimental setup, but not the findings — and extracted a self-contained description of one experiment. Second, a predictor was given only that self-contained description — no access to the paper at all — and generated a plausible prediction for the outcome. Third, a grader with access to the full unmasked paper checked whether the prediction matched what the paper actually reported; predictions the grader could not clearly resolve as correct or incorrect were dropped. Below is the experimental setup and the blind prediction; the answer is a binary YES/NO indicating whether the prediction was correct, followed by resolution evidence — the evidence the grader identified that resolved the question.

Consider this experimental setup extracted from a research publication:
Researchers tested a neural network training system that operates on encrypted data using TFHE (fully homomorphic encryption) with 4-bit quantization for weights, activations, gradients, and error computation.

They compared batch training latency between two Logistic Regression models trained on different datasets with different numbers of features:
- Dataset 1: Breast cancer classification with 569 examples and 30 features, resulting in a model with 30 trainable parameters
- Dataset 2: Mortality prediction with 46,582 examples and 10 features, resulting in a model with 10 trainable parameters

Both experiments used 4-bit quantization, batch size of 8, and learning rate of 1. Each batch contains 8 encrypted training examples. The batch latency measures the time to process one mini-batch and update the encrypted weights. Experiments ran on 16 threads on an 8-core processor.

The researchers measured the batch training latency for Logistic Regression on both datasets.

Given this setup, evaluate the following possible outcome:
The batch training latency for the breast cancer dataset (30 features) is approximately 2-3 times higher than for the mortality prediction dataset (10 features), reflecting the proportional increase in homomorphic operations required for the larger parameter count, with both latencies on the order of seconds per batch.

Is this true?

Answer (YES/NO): NO